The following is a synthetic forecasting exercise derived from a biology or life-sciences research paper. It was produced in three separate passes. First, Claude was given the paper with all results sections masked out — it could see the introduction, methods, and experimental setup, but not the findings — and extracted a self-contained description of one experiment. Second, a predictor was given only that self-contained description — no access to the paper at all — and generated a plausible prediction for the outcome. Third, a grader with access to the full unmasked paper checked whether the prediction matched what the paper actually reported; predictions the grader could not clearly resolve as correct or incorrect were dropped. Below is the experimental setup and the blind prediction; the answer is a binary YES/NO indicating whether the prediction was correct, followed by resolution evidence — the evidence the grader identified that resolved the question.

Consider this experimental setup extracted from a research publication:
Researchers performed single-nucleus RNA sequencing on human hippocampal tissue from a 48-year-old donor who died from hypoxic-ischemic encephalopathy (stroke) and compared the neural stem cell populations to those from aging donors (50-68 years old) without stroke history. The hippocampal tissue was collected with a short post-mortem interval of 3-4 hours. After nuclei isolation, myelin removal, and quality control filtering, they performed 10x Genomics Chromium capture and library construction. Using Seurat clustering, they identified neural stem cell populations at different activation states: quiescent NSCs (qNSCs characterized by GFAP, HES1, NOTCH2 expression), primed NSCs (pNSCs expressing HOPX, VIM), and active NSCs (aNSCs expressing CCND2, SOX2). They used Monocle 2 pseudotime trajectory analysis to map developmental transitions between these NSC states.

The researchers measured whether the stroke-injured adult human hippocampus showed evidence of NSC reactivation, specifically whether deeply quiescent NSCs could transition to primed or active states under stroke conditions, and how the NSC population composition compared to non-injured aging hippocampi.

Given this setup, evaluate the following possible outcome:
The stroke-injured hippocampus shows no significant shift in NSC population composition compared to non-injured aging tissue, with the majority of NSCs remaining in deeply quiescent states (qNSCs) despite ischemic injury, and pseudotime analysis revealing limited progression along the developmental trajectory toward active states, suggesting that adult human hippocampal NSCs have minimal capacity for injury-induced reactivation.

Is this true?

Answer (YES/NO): NO